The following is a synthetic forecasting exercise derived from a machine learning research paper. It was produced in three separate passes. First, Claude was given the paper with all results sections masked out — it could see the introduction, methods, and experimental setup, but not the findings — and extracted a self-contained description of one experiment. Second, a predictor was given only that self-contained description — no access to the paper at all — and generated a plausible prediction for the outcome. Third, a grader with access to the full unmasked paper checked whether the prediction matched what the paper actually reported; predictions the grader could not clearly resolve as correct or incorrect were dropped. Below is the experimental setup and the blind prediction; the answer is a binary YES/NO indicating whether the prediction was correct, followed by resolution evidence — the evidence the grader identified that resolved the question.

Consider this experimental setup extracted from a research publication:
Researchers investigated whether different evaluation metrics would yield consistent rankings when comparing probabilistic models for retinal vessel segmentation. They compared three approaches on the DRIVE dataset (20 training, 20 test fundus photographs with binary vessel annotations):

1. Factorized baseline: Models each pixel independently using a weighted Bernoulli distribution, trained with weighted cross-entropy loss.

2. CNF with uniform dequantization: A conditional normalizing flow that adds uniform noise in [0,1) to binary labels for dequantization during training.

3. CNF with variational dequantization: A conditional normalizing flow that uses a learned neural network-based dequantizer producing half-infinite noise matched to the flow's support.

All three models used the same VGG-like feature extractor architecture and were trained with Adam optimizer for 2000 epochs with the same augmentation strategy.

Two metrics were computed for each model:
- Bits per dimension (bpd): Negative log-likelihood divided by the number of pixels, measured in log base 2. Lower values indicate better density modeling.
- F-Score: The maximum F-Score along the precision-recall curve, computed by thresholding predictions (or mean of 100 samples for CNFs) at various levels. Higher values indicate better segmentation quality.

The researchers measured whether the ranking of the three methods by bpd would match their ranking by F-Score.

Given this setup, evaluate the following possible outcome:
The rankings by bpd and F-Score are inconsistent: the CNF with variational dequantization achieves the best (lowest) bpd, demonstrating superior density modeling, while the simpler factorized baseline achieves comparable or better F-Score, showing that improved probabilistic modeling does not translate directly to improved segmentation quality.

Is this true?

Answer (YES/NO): NO